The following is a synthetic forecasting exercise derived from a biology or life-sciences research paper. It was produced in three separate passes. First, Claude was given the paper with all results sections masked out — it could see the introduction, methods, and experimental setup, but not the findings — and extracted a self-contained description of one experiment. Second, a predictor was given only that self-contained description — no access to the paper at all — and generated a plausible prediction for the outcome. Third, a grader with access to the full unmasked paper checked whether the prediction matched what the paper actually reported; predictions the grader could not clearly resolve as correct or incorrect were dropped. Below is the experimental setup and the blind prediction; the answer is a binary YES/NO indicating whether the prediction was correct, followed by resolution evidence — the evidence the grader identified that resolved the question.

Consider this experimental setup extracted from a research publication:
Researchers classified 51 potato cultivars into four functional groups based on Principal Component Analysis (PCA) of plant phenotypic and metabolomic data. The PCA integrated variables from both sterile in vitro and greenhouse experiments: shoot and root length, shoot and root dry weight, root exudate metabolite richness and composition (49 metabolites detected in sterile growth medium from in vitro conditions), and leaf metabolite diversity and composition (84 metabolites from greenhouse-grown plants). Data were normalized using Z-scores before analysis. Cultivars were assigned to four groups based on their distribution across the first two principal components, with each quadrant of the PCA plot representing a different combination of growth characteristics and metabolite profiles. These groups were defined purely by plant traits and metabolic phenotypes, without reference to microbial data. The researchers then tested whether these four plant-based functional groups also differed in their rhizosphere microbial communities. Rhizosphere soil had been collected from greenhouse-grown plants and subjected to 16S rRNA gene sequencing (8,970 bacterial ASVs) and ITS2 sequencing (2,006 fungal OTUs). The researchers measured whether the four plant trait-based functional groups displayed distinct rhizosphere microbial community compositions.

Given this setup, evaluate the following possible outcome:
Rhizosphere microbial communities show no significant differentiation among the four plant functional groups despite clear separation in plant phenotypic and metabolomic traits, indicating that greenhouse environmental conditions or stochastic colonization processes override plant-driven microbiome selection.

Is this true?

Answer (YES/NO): NO